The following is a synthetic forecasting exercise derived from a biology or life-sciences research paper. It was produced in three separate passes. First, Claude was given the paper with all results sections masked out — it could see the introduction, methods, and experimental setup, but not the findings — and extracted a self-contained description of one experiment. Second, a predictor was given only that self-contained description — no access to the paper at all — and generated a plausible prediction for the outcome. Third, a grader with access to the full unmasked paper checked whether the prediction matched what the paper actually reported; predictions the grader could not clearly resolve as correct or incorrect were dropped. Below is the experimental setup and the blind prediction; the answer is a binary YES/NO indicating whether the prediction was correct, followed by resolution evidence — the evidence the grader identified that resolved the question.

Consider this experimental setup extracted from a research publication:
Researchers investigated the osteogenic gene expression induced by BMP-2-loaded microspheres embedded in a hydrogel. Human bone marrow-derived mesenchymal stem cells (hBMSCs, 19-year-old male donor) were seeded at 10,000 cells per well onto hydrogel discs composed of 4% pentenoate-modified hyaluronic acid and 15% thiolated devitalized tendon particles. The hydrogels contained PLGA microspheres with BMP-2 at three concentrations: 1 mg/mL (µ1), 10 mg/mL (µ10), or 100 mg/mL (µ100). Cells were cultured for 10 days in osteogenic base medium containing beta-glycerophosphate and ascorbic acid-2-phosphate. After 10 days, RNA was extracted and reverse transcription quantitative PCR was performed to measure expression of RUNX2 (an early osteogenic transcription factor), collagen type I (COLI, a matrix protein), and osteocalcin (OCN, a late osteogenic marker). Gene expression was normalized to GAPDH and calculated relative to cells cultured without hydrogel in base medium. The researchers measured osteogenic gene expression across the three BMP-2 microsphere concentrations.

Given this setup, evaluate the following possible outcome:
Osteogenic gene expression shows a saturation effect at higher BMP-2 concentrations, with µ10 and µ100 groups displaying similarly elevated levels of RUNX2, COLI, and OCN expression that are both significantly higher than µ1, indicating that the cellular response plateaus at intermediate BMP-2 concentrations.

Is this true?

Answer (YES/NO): NO